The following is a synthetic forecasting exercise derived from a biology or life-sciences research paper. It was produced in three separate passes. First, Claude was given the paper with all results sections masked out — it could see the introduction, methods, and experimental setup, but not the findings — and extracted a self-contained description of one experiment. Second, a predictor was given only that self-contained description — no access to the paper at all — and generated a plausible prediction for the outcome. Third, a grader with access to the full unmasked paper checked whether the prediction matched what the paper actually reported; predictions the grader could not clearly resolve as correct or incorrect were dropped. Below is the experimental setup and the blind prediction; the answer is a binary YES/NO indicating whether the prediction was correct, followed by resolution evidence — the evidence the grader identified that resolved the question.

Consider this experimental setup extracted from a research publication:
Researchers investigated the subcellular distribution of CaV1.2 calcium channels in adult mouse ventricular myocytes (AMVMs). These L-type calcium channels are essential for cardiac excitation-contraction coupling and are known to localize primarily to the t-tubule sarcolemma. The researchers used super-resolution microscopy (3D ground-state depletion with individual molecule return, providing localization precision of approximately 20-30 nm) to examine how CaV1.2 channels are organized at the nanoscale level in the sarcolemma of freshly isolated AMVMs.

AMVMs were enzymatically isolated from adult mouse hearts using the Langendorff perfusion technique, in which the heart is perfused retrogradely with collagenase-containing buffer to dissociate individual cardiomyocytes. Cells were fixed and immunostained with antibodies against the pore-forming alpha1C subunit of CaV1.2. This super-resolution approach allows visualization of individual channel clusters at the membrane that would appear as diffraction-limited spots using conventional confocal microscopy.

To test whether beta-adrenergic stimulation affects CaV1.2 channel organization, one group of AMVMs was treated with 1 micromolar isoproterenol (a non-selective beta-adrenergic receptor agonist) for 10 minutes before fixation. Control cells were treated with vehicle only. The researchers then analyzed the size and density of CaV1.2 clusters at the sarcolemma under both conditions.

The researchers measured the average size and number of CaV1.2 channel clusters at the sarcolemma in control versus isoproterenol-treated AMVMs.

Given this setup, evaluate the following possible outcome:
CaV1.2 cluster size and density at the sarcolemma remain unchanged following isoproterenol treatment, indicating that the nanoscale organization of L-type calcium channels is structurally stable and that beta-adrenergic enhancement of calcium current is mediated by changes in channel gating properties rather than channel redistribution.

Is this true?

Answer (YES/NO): NO